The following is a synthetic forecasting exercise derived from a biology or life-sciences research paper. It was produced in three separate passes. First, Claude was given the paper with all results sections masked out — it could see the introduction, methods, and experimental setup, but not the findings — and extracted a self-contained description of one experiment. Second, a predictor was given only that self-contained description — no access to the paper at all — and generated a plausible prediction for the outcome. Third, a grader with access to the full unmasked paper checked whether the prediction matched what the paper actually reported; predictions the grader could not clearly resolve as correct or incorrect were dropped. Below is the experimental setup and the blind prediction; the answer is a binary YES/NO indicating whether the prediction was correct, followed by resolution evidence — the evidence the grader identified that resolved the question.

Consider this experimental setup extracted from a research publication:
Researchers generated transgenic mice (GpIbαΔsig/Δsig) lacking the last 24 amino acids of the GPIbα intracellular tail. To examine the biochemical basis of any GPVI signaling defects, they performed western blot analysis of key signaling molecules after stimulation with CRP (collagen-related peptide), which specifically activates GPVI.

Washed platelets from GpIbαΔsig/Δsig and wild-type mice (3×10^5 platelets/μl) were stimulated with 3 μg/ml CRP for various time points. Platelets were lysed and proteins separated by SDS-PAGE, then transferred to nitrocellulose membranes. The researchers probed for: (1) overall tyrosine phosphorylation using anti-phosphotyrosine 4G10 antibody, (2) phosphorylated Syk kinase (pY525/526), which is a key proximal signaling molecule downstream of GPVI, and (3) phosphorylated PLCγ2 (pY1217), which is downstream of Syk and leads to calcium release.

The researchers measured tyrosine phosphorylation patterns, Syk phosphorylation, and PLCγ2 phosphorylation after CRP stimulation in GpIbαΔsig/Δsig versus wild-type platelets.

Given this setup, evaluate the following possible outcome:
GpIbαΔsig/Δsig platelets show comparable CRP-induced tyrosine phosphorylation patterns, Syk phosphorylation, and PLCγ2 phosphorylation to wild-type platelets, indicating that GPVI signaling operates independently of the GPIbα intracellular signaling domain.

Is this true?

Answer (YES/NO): NO